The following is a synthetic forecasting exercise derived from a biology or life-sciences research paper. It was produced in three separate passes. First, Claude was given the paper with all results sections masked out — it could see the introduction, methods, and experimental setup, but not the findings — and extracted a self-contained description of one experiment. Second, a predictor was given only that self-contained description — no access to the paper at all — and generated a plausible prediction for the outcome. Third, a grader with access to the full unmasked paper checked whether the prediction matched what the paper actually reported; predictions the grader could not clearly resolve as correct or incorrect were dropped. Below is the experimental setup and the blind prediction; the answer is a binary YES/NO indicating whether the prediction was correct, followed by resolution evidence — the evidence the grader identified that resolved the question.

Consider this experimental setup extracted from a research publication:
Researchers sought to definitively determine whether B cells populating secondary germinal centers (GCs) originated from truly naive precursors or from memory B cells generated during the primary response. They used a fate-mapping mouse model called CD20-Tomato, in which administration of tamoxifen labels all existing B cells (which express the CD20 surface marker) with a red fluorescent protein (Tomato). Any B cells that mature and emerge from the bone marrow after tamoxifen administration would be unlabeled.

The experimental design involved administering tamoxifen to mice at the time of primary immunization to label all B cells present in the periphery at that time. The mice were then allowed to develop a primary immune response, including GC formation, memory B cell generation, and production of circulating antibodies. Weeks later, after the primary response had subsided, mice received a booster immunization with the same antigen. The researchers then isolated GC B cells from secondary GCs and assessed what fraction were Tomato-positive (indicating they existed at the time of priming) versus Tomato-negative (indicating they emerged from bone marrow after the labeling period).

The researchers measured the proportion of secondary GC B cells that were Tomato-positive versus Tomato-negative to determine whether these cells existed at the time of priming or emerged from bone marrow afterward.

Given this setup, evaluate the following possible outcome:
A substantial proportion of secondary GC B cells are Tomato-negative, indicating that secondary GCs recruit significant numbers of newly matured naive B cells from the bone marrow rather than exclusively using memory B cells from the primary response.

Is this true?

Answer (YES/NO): YES